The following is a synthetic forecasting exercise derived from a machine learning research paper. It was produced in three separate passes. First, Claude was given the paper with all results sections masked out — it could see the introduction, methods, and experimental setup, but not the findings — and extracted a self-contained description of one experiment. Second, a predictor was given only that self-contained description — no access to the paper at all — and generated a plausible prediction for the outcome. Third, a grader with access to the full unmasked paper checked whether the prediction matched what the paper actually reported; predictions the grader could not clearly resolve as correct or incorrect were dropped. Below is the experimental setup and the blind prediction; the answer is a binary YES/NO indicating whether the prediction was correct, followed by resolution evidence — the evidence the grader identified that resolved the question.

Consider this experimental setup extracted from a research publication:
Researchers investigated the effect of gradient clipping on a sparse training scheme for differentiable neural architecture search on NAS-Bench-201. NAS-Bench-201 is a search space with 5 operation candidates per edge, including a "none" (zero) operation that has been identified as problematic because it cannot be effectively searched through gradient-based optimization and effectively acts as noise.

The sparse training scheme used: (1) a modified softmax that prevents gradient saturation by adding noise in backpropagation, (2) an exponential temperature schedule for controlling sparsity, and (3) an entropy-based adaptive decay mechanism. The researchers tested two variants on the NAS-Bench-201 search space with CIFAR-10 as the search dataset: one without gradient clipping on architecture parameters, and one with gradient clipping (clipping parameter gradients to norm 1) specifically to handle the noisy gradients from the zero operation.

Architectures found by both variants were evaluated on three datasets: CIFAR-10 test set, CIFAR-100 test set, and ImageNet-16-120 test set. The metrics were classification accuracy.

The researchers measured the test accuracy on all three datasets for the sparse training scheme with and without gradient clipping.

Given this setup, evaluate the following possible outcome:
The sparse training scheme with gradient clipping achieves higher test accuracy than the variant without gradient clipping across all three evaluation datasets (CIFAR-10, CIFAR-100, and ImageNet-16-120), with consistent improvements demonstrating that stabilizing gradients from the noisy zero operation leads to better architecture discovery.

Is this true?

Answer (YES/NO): YES